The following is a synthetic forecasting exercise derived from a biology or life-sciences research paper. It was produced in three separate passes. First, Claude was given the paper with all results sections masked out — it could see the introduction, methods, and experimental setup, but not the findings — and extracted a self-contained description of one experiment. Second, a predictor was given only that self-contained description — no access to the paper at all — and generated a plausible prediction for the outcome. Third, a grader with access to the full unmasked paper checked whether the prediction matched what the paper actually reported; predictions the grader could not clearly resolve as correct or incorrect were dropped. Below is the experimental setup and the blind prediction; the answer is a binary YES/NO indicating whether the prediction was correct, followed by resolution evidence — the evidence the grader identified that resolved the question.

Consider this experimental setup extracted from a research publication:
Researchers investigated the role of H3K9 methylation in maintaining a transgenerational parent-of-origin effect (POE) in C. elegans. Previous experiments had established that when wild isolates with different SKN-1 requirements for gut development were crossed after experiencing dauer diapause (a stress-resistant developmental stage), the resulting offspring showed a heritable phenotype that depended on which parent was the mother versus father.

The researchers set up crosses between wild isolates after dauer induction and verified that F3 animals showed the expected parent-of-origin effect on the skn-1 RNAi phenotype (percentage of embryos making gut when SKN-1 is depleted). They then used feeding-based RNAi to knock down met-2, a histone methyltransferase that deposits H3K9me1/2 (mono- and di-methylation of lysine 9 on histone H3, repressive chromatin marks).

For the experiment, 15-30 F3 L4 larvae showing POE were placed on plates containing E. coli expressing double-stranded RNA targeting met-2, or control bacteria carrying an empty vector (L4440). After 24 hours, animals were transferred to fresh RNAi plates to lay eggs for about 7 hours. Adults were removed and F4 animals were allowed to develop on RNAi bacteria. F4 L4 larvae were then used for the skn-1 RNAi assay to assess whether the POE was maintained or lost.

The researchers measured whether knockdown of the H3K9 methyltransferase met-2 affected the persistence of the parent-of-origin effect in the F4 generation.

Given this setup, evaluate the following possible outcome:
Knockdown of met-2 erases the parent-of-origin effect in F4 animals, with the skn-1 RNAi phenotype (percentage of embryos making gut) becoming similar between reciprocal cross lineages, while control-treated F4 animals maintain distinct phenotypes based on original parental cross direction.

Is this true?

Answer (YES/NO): YES